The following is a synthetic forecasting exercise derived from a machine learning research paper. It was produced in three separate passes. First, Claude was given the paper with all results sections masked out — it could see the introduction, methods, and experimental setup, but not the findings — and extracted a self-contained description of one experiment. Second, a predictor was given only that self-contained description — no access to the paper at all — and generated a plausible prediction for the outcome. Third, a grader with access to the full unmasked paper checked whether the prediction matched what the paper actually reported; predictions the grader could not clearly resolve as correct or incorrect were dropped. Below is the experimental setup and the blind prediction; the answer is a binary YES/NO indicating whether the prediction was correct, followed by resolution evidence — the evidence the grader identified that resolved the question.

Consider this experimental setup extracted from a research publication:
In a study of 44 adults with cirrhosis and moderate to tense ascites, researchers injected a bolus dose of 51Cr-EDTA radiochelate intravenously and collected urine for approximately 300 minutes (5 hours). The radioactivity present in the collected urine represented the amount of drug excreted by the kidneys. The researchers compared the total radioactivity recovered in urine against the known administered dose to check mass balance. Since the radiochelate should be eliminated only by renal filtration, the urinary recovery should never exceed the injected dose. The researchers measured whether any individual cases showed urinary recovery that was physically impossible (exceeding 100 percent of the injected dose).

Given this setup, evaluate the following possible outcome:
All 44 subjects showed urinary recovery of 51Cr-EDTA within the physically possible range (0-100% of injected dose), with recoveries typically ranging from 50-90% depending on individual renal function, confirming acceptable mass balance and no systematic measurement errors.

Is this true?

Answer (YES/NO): NO